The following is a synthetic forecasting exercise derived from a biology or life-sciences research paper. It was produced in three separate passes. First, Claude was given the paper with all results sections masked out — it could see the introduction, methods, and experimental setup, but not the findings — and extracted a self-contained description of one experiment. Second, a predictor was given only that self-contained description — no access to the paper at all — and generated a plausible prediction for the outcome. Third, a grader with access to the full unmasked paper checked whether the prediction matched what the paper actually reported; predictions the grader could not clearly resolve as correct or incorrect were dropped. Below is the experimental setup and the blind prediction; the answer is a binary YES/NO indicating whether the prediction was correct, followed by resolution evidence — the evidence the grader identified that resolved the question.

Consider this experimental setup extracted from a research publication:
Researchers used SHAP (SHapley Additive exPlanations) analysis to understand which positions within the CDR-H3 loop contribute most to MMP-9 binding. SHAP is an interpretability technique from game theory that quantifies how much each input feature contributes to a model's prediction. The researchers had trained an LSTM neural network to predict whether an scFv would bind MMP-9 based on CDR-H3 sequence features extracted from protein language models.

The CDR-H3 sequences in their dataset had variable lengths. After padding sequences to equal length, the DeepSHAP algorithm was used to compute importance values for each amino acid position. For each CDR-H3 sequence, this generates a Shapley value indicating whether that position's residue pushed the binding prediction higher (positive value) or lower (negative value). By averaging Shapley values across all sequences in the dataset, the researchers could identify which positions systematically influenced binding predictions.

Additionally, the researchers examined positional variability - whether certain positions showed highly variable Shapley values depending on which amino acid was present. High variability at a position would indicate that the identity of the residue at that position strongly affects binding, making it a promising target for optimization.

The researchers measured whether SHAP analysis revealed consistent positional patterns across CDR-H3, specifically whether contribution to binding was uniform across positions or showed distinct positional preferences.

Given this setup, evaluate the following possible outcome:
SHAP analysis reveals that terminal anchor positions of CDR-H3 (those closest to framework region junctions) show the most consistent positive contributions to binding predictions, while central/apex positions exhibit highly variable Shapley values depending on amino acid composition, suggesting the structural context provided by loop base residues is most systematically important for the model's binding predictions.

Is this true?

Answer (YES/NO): NO